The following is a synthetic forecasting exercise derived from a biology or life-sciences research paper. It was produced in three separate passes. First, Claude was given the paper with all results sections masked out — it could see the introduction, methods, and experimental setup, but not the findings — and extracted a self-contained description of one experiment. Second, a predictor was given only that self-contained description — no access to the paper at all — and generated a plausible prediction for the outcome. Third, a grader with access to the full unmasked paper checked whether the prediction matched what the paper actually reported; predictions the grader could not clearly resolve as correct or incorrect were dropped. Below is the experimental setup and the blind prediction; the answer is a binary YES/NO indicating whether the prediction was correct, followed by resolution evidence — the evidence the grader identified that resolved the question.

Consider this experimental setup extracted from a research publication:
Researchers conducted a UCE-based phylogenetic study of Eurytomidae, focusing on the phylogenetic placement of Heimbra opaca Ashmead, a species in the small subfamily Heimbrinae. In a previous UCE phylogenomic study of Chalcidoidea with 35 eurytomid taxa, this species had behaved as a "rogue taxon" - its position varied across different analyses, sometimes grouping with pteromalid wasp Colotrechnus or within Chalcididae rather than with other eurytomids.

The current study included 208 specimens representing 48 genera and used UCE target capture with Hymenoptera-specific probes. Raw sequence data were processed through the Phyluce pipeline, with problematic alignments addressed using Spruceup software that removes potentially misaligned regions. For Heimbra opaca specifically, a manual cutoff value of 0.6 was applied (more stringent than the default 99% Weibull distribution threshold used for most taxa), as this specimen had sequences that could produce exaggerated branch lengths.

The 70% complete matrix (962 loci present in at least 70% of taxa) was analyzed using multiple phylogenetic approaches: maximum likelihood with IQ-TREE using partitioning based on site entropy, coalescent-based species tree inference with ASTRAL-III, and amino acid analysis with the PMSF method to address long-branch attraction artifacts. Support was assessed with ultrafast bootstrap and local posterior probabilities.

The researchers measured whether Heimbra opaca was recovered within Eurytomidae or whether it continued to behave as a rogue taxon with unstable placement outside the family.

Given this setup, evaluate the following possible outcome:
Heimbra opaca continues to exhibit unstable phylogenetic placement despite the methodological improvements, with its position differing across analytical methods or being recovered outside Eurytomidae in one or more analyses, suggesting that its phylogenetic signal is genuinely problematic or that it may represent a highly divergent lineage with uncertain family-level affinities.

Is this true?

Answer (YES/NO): NO